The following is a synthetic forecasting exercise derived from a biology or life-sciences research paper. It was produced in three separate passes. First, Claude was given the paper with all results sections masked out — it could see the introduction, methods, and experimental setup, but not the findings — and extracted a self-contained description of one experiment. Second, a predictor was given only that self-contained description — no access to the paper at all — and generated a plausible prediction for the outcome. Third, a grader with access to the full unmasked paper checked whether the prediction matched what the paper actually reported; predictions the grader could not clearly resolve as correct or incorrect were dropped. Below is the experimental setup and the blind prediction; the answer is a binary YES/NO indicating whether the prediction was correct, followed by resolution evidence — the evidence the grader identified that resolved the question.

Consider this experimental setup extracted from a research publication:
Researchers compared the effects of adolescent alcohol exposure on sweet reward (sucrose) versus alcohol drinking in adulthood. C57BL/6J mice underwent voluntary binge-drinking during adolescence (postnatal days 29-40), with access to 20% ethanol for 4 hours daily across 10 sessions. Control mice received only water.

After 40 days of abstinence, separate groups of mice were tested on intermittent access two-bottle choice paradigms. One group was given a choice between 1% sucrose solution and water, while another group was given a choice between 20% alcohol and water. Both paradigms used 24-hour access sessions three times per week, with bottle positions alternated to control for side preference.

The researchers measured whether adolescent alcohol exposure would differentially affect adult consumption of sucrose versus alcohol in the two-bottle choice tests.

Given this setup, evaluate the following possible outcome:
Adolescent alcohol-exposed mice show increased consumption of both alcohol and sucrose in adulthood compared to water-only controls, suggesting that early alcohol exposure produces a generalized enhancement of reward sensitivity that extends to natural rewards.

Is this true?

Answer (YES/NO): NO